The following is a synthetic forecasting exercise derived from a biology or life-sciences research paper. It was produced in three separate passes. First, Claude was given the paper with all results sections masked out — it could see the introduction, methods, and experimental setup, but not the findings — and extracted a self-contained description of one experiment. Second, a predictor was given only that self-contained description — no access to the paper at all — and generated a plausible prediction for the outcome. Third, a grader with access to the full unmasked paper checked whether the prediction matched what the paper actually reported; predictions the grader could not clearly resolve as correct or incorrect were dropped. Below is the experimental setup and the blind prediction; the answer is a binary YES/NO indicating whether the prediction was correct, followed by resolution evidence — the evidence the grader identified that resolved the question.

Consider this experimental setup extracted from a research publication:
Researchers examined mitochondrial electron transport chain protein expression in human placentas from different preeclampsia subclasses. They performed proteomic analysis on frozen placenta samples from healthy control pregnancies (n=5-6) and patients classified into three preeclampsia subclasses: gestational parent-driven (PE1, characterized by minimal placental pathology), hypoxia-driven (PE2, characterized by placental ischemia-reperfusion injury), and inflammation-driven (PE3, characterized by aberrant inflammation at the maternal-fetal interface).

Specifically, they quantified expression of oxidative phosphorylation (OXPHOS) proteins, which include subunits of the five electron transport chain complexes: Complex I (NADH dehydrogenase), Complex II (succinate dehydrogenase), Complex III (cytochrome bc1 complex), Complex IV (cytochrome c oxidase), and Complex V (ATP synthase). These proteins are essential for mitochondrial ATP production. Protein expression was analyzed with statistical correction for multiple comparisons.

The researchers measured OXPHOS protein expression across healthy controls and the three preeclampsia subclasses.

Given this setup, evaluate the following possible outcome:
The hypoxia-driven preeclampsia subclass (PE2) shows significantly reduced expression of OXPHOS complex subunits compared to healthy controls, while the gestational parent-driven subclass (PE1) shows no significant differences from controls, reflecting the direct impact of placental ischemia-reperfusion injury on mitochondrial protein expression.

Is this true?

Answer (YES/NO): YES